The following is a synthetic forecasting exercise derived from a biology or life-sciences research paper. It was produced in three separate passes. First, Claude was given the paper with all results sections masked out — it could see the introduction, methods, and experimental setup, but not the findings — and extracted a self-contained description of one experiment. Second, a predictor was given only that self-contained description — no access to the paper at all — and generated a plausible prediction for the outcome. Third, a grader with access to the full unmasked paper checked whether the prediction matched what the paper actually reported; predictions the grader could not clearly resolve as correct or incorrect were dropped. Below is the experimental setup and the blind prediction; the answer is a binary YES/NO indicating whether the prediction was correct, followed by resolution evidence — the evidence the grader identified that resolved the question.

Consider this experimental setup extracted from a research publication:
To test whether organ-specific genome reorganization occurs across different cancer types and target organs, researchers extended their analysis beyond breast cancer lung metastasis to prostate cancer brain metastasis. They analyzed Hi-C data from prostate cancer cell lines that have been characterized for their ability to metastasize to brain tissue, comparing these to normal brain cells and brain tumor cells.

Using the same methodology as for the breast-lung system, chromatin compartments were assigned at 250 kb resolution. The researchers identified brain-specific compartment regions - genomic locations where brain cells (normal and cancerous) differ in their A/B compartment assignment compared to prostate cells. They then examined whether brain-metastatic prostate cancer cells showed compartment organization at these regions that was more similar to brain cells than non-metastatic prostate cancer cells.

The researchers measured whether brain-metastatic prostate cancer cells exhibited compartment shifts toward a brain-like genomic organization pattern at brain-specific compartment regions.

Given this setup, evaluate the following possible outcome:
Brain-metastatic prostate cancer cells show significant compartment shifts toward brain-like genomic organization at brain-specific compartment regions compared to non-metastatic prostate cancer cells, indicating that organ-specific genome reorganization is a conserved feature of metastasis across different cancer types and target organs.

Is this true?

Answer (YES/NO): YES